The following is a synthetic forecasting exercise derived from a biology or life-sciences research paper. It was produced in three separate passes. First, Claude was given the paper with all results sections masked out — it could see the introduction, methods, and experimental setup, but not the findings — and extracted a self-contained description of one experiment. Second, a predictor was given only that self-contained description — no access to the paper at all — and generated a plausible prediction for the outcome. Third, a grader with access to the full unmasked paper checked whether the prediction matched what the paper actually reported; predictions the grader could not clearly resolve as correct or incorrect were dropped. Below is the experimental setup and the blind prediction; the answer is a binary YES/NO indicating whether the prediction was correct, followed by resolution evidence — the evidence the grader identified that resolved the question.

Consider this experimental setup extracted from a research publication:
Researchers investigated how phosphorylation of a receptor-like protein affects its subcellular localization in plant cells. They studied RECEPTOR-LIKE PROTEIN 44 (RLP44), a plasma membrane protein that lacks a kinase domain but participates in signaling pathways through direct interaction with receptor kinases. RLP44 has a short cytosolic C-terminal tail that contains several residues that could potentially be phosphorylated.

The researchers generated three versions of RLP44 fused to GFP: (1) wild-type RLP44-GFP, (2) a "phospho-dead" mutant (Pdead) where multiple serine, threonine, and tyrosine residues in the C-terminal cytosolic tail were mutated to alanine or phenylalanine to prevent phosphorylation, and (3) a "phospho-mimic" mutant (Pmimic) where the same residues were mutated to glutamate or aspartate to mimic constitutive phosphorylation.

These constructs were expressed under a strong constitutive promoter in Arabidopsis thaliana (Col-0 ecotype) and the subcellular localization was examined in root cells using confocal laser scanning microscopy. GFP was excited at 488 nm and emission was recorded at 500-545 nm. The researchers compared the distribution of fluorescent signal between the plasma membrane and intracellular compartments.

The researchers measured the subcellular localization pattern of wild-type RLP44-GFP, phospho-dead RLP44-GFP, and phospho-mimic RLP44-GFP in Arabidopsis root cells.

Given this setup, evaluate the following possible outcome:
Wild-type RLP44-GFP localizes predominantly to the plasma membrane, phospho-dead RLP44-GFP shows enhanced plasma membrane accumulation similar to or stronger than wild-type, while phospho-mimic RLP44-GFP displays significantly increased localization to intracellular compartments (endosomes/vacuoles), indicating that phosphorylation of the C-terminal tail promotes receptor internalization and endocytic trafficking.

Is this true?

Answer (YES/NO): NO